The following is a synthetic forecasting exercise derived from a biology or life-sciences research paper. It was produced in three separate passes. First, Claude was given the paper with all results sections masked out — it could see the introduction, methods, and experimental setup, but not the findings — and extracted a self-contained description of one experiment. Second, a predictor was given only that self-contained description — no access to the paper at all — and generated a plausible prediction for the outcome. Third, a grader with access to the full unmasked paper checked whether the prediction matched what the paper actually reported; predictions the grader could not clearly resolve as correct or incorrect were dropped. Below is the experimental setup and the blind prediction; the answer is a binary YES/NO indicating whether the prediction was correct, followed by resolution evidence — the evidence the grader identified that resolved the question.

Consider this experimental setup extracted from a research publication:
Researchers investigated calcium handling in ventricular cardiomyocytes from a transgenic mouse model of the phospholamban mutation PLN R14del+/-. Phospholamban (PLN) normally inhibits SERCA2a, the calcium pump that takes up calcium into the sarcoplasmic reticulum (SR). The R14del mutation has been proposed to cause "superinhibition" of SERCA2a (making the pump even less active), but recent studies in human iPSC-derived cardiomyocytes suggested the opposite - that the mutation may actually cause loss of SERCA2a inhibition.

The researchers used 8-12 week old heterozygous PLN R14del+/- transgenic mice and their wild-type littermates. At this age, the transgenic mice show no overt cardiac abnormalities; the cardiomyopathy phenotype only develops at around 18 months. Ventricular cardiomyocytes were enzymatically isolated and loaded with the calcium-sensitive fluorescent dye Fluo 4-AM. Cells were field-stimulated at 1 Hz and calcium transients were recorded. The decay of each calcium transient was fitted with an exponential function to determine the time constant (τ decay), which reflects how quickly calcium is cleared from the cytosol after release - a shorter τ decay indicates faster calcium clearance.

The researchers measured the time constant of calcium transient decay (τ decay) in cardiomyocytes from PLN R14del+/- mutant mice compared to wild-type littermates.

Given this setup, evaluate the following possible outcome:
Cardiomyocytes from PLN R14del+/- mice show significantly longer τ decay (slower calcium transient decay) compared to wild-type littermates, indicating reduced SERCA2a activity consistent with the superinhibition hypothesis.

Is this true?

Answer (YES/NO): NO